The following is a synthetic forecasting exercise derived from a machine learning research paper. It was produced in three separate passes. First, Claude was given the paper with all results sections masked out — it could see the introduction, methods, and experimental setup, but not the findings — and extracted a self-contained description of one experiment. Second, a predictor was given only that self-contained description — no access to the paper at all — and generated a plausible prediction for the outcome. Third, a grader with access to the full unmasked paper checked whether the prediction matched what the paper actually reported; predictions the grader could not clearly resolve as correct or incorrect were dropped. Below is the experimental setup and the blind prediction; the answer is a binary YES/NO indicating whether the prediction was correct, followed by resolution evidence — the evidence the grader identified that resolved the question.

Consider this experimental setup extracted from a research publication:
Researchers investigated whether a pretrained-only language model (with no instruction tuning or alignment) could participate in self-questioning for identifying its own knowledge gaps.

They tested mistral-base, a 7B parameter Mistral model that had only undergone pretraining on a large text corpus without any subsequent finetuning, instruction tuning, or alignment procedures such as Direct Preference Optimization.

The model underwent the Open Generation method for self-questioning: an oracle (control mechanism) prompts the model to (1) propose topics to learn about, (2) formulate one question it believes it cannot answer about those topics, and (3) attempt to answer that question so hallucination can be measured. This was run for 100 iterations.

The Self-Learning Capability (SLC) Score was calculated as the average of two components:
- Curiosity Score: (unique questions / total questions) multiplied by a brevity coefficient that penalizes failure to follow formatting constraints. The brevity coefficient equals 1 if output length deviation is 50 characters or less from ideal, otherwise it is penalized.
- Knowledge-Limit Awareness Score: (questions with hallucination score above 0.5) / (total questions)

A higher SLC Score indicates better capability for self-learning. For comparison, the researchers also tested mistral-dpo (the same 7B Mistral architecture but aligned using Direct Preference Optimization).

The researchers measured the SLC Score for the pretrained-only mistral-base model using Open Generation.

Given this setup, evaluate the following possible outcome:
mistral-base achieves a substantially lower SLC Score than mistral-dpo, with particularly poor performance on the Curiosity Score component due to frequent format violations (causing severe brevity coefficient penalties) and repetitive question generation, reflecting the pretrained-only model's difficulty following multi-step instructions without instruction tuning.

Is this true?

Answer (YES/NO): NO